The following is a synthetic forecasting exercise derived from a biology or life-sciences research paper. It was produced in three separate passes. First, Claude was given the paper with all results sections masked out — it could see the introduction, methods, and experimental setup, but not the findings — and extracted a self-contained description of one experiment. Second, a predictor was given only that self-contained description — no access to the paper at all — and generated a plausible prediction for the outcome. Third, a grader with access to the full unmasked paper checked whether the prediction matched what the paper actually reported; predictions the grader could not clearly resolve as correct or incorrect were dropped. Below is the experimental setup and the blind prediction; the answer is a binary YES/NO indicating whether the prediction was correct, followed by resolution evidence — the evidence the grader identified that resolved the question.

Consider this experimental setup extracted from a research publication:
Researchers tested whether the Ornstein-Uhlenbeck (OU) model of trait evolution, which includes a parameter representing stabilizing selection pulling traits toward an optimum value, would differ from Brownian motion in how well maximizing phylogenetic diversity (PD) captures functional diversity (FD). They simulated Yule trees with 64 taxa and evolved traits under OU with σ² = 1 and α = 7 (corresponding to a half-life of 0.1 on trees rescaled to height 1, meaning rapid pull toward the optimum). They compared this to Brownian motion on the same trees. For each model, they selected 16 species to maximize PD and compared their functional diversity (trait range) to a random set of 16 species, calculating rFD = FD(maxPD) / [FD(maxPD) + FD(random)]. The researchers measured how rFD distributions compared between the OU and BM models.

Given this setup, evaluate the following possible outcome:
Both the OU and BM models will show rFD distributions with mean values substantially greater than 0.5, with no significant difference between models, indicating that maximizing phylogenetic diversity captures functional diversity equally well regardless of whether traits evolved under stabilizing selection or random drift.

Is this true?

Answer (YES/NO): NO